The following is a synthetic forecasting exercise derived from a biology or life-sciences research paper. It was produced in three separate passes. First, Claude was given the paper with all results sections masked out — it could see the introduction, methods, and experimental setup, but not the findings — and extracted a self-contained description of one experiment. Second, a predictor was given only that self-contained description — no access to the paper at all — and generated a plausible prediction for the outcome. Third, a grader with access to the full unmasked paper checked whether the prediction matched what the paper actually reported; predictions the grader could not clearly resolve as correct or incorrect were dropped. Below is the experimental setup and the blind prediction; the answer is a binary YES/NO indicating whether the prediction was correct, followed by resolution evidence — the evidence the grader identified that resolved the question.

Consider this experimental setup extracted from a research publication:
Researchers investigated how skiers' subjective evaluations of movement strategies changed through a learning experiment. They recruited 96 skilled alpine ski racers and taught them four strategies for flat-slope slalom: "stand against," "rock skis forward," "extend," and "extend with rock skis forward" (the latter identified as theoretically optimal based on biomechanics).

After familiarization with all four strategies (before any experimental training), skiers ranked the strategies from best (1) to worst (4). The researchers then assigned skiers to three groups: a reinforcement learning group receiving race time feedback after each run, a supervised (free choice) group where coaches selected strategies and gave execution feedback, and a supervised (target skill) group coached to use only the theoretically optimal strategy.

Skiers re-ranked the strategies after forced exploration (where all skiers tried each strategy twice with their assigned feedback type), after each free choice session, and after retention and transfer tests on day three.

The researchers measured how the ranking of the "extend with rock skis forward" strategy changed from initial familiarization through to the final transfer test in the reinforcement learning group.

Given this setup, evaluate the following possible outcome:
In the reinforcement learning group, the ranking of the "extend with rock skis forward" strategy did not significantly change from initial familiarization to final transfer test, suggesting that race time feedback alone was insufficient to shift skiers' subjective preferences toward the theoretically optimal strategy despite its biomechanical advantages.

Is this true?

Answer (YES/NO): YES